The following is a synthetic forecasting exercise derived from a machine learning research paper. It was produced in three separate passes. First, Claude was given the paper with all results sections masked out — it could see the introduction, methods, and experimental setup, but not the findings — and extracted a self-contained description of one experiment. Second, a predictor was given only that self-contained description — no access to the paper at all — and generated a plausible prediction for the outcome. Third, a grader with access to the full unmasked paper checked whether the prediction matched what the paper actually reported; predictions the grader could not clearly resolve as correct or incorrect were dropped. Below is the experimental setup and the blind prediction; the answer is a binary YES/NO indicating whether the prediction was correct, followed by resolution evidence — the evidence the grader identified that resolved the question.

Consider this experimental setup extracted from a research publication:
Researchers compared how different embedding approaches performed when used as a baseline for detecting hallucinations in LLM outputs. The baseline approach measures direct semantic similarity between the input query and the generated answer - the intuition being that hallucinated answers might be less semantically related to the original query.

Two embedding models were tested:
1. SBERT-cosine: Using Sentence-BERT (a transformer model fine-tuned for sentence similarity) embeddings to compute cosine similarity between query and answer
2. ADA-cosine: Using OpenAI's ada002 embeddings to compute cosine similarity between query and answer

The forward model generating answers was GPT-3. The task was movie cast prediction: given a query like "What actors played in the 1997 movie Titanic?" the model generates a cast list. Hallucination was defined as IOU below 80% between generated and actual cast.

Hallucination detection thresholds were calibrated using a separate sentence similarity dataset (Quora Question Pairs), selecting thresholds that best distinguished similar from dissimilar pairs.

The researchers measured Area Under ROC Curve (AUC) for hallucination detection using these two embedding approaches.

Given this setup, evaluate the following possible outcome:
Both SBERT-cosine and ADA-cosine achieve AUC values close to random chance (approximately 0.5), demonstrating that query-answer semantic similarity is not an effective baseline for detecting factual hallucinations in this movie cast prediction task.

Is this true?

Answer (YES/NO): NO